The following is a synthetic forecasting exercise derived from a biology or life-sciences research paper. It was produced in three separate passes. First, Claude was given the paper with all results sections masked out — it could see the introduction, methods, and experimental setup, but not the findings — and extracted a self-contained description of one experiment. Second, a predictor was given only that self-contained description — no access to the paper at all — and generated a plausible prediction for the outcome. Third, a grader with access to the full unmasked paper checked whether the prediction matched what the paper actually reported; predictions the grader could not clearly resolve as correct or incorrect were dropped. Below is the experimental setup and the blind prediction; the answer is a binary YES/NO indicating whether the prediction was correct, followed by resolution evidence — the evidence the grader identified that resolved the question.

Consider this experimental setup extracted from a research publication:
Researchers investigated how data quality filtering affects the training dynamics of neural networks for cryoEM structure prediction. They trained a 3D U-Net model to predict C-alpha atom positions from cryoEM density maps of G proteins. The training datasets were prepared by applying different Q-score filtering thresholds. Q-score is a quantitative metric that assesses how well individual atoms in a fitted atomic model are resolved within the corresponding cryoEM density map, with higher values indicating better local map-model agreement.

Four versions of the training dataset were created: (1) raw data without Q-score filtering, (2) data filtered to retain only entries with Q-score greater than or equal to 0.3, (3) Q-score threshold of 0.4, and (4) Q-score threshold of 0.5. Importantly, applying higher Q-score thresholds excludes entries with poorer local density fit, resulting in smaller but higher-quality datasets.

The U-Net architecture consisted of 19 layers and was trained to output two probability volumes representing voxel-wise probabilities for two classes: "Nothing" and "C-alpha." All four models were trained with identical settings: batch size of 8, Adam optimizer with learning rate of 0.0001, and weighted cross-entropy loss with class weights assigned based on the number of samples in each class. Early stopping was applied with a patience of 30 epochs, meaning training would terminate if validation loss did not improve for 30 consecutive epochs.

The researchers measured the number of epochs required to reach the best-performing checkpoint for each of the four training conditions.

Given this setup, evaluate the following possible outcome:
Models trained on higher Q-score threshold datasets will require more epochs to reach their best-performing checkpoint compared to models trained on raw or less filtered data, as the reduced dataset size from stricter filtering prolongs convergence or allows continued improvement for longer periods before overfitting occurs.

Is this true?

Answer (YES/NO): NO